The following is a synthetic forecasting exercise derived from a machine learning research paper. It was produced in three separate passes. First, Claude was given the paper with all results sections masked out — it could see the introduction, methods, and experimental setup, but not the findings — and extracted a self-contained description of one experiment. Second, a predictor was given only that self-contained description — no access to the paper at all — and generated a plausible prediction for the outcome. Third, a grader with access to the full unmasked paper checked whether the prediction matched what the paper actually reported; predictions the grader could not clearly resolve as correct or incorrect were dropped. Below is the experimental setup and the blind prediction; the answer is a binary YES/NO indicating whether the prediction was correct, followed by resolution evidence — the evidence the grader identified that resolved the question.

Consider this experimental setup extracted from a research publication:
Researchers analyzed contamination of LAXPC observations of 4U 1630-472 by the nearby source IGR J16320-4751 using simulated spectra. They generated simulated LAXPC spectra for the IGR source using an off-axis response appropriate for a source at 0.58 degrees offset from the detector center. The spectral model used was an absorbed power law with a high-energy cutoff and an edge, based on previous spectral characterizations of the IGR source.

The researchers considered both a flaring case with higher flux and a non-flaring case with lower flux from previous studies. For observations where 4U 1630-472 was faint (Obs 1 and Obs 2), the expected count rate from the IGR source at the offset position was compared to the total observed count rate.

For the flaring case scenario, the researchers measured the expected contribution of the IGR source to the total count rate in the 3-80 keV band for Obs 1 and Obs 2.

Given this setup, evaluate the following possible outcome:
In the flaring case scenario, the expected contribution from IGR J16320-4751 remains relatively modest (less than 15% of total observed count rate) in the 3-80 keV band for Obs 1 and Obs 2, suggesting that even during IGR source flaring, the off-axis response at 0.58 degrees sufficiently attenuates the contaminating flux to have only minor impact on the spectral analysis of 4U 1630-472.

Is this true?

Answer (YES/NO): NO